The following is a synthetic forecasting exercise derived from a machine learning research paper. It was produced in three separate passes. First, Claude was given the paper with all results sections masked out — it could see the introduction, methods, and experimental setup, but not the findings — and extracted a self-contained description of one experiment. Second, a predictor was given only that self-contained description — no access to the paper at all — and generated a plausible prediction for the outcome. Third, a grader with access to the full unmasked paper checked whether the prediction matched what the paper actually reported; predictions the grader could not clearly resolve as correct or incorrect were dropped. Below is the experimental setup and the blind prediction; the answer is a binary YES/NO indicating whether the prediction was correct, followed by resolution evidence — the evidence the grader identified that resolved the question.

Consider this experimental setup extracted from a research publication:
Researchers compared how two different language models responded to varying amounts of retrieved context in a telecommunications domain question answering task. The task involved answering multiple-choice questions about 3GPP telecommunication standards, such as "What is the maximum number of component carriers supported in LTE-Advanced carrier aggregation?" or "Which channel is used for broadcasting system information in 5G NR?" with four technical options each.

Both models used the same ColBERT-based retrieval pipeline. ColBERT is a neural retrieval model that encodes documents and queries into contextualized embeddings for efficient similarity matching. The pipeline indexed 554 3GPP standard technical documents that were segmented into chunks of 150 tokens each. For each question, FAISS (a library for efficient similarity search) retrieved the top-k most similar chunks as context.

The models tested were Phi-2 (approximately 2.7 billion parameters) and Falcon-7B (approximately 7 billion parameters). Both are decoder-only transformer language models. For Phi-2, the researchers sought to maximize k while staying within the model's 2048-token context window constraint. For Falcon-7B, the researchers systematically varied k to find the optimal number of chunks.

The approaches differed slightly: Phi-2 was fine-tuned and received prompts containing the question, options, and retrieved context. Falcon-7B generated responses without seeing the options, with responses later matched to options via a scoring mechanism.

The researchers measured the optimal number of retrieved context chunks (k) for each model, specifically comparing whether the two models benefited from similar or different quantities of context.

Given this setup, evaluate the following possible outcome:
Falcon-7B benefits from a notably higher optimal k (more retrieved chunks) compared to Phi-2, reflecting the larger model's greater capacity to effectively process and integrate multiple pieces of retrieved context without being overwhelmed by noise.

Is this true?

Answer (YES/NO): NO